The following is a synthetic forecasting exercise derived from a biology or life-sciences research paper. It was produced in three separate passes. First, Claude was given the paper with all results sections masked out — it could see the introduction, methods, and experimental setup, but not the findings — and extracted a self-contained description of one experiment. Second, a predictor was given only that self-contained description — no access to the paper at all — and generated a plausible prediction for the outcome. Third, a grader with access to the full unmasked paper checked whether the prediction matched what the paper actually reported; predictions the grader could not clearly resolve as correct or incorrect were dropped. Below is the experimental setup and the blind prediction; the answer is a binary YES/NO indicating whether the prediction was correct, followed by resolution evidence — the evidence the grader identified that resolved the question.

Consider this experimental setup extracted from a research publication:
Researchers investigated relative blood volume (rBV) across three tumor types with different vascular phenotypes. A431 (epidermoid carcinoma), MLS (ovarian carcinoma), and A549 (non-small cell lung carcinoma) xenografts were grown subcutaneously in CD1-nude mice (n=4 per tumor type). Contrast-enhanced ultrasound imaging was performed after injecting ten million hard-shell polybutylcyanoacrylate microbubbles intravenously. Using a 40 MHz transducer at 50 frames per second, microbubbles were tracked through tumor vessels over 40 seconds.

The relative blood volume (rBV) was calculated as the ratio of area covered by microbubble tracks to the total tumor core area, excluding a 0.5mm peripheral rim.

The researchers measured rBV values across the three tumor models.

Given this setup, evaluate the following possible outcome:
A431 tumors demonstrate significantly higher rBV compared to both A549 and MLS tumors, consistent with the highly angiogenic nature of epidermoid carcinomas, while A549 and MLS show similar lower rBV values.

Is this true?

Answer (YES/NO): NO